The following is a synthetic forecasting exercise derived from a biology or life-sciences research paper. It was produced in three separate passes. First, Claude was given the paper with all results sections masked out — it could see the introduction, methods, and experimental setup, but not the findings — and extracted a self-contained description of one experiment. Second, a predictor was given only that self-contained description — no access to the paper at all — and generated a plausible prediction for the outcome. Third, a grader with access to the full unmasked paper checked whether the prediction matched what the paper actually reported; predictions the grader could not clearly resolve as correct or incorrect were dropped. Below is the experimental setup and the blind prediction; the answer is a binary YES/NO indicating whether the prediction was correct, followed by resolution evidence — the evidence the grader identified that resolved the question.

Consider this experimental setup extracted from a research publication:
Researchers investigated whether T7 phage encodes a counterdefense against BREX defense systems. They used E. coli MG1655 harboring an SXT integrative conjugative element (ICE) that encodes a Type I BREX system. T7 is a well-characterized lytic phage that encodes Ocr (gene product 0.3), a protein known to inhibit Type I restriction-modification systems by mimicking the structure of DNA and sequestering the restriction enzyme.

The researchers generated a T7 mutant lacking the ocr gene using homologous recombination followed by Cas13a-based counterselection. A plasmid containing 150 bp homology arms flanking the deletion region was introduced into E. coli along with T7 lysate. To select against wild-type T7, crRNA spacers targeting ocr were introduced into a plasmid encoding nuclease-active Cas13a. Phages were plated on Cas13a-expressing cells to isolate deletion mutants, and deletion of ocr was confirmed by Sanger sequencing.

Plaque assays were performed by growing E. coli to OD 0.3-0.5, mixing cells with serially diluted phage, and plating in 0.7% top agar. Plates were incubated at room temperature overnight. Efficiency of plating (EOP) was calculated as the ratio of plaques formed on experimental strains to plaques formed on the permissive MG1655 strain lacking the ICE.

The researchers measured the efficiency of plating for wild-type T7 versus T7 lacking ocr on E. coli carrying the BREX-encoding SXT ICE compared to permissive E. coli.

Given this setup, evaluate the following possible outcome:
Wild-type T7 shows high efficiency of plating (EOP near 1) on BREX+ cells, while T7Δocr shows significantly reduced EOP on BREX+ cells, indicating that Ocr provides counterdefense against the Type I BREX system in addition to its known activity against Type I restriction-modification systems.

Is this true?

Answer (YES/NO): NO